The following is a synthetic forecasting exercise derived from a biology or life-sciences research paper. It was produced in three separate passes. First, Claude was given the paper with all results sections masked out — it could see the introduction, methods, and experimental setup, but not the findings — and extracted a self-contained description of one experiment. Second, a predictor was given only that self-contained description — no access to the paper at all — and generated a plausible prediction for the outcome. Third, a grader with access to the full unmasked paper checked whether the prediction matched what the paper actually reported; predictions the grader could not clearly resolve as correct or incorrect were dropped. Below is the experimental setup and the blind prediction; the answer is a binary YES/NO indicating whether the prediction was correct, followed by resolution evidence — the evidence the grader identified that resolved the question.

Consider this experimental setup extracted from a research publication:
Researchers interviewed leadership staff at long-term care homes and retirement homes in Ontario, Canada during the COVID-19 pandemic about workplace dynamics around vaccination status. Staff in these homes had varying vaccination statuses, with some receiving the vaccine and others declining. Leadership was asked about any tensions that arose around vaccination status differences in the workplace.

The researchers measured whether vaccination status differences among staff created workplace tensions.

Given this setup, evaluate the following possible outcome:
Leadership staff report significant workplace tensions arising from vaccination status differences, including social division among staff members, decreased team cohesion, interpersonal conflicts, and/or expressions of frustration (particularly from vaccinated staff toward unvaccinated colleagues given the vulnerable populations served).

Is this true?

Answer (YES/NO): NO